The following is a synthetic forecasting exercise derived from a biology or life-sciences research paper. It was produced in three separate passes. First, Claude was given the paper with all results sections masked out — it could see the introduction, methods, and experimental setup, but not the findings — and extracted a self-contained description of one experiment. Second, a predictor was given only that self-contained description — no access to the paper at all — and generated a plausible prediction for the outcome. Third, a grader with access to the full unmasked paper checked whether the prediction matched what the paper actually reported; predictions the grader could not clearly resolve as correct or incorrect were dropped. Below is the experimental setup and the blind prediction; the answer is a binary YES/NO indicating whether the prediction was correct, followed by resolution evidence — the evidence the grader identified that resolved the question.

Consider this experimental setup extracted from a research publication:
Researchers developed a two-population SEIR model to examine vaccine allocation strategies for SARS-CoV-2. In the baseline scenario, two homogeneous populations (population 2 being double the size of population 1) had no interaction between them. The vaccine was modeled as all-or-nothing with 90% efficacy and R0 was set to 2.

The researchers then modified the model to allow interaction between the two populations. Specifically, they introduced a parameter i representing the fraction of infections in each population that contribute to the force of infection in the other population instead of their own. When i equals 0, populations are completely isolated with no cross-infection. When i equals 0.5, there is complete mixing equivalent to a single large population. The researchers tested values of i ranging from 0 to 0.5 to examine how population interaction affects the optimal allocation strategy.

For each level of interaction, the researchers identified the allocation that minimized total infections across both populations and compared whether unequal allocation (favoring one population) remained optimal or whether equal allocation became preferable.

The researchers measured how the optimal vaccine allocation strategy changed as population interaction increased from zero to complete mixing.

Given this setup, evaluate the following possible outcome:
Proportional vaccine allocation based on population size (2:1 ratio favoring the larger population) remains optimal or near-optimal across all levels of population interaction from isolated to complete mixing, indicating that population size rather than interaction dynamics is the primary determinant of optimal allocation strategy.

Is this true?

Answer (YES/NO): NO